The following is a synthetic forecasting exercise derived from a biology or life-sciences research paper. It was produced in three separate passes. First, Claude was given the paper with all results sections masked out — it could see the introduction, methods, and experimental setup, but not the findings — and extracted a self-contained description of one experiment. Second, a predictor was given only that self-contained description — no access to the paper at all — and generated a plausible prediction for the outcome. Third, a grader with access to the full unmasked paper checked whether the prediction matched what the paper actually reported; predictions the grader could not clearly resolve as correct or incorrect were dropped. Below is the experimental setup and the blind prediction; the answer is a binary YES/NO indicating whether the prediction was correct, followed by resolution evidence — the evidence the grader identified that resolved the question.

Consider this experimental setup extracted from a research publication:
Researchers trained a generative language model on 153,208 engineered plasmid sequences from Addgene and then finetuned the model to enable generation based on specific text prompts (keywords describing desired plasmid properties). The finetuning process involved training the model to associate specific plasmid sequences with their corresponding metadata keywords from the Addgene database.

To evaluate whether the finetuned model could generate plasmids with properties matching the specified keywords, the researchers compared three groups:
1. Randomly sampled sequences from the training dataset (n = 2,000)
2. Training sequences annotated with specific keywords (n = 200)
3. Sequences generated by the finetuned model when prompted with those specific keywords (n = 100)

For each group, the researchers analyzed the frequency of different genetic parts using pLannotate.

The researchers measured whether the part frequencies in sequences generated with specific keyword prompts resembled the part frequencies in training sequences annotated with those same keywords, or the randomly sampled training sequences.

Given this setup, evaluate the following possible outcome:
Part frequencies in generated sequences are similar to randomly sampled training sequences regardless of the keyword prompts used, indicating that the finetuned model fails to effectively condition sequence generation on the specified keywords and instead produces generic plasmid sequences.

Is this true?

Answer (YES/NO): NO